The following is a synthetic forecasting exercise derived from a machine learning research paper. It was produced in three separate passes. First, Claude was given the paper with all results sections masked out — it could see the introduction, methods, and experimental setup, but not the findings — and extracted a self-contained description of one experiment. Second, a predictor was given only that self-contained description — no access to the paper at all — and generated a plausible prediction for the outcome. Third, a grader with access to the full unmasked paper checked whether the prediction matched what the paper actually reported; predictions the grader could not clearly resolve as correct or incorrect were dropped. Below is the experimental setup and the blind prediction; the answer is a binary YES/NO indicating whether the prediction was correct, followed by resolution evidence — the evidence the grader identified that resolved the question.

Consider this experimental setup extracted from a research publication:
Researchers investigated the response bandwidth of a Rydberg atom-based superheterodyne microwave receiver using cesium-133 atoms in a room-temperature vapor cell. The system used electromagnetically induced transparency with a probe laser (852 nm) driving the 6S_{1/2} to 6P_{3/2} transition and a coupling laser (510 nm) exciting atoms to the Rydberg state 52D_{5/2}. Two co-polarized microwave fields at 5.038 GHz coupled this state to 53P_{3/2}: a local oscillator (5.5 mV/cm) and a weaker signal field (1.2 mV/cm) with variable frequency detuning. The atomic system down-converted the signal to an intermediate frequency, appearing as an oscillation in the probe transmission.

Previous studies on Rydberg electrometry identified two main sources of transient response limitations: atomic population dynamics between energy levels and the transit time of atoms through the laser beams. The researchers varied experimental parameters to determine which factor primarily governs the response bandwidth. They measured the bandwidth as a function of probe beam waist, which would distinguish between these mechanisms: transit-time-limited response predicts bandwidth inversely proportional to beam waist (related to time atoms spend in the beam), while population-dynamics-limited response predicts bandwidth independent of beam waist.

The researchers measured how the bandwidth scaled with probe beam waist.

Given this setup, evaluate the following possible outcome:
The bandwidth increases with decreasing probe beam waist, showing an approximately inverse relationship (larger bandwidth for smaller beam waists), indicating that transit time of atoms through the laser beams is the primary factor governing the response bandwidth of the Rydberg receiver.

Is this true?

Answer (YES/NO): YES